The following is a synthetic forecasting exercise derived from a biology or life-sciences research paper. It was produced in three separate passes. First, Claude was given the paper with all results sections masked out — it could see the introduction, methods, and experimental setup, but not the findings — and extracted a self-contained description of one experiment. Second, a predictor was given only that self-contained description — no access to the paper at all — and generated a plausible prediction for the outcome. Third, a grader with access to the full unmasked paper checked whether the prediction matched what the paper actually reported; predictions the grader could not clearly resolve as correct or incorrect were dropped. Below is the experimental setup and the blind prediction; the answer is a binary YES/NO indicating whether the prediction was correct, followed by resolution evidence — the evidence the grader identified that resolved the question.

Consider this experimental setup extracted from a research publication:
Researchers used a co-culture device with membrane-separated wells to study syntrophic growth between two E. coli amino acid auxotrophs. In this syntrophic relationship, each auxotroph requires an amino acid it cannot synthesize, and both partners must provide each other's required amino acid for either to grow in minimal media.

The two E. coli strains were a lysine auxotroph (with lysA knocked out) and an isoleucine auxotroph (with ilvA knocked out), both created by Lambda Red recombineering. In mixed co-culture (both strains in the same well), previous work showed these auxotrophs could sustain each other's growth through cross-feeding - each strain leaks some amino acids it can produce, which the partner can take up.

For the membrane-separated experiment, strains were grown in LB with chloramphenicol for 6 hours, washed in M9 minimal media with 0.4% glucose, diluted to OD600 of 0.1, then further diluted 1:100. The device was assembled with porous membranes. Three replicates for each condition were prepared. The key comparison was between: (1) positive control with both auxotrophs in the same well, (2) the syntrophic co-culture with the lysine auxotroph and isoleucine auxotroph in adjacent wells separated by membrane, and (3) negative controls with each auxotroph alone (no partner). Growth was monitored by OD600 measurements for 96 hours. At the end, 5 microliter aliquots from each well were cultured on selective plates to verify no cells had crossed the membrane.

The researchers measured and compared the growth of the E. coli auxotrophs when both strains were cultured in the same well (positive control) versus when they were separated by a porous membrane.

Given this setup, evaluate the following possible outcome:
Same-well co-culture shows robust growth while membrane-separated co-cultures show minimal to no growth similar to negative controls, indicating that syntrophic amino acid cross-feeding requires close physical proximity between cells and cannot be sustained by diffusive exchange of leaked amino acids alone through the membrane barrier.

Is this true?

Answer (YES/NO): NO